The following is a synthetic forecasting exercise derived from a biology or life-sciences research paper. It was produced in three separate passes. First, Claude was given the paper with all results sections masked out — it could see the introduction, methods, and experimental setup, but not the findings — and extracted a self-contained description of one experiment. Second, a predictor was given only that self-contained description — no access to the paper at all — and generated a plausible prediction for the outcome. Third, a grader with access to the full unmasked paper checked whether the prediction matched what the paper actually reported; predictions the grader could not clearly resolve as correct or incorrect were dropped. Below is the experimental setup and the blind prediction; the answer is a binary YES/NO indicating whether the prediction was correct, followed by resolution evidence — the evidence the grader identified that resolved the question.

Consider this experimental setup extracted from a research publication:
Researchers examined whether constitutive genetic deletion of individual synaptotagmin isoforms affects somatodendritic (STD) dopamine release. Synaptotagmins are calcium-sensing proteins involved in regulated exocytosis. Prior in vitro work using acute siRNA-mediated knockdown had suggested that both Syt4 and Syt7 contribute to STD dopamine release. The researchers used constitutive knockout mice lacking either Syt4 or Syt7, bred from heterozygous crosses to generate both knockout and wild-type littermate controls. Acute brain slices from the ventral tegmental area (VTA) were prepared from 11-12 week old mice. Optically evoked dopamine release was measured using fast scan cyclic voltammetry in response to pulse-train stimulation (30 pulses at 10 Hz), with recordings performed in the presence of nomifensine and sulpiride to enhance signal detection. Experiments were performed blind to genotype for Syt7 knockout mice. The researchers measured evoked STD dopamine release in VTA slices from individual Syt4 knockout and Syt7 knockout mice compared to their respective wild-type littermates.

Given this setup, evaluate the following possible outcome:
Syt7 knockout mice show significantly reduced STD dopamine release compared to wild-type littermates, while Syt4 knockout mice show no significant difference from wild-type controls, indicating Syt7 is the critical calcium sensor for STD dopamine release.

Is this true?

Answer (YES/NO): NO